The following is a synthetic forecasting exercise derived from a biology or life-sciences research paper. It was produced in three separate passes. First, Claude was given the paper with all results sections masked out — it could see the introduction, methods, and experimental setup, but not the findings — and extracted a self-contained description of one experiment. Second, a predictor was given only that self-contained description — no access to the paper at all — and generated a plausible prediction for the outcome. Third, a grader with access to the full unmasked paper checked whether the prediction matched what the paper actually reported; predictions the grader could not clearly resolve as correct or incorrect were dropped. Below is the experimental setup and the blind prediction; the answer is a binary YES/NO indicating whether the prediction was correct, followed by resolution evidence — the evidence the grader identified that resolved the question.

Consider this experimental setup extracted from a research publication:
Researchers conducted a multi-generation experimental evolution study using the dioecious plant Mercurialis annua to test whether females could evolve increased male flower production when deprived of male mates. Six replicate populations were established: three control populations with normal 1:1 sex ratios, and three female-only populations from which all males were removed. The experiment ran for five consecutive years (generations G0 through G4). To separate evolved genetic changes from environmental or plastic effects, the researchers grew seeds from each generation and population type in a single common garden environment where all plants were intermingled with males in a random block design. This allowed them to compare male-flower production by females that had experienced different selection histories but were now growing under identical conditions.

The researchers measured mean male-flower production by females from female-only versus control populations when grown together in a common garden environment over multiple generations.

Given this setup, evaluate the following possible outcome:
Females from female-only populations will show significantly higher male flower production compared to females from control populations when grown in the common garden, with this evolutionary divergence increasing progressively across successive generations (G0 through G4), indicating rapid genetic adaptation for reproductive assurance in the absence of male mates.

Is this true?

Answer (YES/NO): YES